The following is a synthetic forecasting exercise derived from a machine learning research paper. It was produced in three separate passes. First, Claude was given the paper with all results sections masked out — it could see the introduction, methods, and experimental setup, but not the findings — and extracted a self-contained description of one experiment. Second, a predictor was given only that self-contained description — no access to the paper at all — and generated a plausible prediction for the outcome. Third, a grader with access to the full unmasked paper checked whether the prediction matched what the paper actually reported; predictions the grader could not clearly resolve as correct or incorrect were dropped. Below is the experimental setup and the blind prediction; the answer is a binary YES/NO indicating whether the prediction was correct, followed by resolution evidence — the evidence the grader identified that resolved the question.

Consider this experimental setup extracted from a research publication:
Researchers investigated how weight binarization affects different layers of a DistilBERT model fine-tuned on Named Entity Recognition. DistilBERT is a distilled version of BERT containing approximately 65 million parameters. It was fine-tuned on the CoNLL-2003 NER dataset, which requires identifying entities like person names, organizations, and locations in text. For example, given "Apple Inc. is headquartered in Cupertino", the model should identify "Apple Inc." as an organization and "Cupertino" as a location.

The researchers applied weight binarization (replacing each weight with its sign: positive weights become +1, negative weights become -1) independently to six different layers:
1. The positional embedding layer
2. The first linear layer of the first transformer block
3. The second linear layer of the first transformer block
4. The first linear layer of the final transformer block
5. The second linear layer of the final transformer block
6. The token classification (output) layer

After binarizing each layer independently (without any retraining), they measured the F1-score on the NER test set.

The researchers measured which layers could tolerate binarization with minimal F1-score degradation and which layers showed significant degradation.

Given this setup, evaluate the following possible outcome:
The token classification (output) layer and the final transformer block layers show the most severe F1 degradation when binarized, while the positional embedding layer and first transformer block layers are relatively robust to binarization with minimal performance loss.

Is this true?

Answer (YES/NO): NO